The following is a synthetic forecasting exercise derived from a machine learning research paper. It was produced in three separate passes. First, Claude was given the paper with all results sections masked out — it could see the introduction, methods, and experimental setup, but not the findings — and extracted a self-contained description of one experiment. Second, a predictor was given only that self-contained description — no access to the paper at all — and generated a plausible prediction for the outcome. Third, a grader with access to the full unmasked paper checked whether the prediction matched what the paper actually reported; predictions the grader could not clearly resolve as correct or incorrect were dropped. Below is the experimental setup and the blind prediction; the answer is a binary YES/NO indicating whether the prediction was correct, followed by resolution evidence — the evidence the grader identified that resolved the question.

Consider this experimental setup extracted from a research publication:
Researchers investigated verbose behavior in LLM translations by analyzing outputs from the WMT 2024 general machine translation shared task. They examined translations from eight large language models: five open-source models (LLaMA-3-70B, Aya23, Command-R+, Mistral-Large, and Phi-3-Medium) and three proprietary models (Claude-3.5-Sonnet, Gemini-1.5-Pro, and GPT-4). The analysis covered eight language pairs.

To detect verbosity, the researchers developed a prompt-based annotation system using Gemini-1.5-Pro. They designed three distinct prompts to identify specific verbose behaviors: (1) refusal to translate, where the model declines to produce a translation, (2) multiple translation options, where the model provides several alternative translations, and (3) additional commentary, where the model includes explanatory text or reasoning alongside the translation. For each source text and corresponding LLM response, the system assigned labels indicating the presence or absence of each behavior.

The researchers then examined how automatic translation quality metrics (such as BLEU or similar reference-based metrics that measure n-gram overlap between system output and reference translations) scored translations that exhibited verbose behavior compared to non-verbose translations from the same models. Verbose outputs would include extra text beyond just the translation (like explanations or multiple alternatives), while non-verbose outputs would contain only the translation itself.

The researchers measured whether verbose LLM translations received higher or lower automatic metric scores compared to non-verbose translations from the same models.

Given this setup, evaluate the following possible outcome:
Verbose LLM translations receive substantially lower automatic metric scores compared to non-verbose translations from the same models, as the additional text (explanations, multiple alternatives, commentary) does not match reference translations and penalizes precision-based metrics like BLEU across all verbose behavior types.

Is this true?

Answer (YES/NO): NO